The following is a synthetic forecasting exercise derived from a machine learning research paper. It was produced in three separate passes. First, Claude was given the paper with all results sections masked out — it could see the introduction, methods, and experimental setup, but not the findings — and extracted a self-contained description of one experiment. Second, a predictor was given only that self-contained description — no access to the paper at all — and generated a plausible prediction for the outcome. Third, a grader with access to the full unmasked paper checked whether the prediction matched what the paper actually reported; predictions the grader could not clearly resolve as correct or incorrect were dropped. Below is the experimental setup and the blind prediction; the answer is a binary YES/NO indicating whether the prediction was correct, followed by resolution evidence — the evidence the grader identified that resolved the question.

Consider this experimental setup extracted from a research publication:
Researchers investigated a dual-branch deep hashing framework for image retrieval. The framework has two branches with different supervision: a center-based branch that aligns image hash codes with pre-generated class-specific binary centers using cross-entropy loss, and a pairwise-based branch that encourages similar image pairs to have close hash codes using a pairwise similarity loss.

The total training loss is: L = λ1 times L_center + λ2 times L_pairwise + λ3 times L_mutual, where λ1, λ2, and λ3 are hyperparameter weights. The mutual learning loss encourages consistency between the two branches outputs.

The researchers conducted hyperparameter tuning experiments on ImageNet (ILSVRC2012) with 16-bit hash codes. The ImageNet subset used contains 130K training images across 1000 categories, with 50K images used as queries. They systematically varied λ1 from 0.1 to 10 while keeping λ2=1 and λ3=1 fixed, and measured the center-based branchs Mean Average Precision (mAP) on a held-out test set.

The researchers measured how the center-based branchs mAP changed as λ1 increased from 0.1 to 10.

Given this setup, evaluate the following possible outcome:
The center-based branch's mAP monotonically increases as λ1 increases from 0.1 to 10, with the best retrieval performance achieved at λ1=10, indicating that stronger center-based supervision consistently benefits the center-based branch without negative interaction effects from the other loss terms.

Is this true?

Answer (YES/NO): NO